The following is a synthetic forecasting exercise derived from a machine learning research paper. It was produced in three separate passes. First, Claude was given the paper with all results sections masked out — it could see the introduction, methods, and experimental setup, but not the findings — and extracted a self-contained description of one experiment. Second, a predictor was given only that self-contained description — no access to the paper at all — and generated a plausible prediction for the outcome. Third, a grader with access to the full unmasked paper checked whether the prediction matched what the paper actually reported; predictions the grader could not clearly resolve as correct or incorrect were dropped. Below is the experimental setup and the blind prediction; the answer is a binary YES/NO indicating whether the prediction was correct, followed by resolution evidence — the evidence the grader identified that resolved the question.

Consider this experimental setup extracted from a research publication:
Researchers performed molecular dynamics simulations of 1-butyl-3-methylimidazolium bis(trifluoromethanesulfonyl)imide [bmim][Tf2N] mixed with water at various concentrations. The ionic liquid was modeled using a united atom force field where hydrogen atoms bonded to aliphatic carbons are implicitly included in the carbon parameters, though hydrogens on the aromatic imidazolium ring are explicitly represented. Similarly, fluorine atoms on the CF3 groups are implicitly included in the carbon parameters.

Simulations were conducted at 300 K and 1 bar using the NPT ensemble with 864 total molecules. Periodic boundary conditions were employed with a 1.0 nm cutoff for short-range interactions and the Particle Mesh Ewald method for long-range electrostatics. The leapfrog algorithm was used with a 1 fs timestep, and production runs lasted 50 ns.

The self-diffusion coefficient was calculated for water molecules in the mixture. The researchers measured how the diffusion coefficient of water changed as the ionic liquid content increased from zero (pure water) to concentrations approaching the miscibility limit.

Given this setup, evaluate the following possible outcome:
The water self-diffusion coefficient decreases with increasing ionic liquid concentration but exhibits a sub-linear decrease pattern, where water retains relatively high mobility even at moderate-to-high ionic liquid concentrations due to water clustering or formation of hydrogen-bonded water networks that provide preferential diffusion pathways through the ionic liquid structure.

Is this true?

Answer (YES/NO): NO